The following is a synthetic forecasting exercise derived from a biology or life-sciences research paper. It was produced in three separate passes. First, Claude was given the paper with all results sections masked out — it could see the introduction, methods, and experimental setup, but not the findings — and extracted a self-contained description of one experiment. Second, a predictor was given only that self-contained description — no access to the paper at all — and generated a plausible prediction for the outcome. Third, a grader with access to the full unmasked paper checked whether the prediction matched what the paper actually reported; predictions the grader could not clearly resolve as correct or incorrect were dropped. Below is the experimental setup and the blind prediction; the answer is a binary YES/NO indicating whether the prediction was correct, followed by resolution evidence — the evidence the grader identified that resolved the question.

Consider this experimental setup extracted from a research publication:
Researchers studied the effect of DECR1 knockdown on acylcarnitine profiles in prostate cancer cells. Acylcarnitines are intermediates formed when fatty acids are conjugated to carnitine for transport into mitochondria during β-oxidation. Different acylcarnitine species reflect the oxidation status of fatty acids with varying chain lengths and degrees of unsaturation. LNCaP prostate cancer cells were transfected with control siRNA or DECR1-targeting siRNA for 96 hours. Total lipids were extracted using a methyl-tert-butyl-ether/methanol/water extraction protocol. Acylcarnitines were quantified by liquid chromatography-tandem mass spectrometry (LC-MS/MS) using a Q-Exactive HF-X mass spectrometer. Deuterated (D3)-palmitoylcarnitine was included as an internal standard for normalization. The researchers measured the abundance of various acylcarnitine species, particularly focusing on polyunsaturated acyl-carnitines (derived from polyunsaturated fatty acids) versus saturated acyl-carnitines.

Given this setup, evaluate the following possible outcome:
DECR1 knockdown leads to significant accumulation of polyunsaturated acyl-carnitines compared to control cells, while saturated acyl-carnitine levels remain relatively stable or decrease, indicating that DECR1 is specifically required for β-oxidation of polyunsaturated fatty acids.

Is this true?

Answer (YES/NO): YES